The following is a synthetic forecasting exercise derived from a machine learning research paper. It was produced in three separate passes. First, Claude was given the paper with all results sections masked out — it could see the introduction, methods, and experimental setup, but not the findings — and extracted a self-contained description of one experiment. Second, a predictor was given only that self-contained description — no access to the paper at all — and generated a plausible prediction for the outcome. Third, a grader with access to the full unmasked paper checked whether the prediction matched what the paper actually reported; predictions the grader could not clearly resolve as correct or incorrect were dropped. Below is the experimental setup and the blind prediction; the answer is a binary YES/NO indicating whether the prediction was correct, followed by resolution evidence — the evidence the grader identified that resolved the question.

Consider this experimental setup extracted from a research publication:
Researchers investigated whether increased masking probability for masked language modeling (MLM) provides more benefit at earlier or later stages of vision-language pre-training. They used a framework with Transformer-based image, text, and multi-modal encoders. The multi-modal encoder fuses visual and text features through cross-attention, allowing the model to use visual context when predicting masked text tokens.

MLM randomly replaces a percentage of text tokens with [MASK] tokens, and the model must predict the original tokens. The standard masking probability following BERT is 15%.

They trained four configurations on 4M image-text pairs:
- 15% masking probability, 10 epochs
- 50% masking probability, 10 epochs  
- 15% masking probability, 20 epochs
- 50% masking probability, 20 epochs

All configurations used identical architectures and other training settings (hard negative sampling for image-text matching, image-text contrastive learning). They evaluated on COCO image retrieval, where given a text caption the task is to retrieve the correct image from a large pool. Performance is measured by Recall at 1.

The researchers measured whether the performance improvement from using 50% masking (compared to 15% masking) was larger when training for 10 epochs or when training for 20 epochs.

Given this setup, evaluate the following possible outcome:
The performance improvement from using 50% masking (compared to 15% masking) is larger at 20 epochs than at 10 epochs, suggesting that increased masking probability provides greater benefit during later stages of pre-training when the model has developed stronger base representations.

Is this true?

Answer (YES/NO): NO